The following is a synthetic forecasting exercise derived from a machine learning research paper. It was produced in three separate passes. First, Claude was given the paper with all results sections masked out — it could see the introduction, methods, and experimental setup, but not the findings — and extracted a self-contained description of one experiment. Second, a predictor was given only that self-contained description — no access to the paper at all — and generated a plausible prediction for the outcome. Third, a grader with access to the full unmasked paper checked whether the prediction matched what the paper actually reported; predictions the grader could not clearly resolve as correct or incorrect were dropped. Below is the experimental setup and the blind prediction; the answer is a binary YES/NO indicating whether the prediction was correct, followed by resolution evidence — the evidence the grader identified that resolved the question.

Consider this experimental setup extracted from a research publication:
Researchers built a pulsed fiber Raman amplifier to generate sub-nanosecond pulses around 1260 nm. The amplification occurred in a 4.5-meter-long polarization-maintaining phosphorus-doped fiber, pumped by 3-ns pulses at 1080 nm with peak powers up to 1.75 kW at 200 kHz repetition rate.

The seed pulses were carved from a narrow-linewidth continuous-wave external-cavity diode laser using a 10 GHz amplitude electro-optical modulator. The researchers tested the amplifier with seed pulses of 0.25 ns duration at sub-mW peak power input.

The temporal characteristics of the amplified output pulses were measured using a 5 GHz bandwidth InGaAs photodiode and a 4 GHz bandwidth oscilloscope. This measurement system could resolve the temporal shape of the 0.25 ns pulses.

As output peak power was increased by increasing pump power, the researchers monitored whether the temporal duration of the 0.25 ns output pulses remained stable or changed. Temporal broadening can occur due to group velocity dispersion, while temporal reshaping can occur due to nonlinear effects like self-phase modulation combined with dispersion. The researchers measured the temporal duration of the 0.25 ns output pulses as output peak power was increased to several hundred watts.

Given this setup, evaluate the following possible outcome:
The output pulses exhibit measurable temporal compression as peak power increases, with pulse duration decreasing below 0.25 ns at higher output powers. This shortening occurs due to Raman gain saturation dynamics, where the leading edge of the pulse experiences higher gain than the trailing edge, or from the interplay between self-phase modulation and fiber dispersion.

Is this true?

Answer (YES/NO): NO